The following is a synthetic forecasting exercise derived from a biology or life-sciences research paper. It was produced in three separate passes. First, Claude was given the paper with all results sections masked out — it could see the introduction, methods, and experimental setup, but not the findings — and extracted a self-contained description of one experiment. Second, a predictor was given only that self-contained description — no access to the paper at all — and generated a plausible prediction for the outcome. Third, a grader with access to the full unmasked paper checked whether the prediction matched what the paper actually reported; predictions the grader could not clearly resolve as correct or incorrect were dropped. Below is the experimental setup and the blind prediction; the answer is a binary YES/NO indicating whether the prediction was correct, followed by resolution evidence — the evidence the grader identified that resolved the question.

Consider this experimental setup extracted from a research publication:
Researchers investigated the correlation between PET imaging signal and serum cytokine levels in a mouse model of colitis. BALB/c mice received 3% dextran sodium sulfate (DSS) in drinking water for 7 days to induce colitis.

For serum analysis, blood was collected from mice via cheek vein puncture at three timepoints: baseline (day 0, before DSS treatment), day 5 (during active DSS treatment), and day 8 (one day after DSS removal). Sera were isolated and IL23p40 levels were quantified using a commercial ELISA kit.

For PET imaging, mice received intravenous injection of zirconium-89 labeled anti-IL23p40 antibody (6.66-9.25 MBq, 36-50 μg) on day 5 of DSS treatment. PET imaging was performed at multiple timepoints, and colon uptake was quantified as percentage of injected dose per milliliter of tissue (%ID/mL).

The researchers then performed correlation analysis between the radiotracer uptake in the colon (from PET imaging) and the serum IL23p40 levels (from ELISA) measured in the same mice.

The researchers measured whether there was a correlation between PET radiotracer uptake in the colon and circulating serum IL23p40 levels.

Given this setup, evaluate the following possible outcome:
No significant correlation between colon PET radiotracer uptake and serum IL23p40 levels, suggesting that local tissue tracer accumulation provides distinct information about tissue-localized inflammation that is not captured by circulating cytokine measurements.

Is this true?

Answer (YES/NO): NO